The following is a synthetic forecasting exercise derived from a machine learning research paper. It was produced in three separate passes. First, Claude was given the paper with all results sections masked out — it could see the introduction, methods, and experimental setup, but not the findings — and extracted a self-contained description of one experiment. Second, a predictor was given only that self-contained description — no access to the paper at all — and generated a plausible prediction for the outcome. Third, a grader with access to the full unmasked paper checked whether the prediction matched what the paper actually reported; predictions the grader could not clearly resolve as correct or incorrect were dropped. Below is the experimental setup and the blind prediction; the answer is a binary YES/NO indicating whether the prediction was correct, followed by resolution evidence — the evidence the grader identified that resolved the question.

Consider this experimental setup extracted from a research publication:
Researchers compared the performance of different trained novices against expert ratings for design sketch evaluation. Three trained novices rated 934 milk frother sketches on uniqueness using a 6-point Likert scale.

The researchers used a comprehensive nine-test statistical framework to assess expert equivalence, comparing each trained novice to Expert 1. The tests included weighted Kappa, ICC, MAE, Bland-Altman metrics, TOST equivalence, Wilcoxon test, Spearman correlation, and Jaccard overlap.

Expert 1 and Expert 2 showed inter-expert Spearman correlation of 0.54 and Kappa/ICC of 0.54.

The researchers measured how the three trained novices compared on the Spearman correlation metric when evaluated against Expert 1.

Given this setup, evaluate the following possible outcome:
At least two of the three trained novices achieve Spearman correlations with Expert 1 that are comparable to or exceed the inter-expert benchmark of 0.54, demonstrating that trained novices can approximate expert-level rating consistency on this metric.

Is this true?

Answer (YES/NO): NO